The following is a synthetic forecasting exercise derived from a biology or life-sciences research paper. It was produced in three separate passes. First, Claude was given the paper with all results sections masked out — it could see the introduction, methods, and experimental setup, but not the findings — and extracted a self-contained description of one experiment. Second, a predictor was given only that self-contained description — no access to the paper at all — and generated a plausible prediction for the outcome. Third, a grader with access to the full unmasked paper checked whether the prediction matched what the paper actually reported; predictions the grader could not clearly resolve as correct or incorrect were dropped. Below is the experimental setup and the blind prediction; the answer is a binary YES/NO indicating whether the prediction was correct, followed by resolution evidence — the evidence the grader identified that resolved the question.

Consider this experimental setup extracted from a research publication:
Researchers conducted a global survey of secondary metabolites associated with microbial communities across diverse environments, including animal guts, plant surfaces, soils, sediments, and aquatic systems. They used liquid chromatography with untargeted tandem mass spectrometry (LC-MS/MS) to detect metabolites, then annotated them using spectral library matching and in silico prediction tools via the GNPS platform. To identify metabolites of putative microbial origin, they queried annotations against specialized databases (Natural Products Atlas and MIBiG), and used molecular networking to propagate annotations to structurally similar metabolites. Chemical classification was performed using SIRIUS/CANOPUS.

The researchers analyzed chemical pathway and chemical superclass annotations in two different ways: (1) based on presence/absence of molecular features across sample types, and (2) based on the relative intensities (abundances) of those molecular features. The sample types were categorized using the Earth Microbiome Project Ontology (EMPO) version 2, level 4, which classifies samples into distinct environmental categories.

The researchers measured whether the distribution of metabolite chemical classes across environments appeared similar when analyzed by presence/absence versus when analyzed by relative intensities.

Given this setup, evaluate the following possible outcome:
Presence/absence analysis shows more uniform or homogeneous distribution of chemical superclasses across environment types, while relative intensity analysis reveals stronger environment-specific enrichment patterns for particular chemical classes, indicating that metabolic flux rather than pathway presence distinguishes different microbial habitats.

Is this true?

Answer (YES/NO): YES